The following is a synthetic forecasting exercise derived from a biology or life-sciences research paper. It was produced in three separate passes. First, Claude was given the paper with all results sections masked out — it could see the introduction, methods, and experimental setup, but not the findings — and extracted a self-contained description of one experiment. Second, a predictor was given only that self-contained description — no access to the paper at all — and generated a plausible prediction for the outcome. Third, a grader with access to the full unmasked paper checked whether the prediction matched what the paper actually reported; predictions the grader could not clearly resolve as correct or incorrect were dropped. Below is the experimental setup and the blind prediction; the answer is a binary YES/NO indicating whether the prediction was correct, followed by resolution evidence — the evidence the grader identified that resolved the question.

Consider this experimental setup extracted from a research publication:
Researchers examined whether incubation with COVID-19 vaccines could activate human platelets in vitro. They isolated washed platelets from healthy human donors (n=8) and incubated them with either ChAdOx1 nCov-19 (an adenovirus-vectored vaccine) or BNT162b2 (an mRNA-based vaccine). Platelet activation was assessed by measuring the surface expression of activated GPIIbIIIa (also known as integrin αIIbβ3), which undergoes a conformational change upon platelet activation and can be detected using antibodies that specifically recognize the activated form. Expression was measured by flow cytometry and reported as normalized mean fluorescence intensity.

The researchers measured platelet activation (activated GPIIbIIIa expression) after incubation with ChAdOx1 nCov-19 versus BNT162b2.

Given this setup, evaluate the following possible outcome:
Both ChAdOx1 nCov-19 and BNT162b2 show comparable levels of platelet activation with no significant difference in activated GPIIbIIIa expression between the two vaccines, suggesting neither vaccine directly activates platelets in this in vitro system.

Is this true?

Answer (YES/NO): NO